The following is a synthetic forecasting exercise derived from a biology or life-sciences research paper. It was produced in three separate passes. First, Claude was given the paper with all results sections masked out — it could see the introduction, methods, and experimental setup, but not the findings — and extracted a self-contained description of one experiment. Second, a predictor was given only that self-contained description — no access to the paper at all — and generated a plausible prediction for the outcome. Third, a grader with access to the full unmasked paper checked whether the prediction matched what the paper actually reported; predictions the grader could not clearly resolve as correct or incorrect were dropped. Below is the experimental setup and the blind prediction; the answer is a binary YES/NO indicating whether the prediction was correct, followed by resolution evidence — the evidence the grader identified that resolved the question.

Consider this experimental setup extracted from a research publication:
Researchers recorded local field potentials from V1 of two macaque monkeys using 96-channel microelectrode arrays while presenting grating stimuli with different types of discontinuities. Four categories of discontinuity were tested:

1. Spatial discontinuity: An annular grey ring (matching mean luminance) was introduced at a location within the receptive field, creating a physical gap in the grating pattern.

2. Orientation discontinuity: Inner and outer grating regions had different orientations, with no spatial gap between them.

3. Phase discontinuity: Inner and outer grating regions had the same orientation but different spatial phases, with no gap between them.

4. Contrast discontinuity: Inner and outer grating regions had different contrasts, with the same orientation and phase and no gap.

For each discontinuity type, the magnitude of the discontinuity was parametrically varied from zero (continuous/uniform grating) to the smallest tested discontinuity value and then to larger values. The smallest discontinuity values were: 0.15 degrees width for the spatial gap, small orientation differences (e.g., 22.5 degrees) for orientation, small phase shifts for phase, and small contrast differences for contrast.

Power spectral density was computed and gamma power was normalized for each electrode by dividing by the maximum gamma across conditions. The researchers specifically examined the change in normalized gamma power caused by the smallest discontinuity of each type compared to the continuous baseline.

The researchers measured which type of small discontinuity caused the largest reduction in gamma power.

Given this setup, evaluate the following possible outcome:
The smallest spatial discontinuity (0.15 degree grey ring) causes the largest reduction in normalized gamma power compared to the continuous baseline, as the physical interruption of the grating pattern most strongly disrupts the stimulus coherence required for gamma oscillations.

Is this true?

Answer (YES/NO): NO